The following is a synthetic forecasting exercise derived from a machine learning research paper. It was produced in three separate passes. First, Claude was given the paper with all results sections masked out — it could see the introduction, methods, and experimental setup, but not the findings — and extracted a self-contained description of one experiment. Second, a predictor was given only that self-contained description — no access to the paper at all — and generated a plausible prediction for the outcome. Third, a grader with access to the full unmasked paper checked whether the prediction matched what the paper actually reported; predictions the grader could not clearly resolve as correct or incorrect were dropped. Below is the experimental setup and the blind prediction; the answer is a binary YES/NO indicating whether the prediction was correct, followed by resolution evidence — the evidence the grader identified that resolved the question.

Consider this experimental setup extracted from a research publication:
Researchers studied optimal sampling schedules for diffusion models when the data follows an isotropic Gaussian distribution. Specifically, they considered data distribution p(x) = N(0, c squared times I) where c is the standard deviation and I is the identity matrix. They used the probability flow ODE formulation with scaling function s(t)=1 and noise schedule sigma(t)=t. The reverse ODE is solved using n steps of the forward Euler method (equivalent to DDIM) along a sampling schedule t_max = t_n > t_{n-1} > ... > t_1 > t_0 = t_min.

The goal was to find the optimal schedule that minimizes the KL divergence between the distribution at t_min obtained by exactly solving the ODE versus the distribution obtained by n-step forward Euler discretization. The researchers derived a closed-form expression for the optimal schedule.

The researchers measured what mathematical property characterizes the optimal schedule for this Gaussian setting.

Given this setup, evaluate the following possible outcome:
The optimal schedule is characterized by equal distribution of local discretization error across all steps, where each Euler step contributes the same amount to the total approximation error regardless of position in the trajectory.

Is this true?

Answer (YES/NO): NO